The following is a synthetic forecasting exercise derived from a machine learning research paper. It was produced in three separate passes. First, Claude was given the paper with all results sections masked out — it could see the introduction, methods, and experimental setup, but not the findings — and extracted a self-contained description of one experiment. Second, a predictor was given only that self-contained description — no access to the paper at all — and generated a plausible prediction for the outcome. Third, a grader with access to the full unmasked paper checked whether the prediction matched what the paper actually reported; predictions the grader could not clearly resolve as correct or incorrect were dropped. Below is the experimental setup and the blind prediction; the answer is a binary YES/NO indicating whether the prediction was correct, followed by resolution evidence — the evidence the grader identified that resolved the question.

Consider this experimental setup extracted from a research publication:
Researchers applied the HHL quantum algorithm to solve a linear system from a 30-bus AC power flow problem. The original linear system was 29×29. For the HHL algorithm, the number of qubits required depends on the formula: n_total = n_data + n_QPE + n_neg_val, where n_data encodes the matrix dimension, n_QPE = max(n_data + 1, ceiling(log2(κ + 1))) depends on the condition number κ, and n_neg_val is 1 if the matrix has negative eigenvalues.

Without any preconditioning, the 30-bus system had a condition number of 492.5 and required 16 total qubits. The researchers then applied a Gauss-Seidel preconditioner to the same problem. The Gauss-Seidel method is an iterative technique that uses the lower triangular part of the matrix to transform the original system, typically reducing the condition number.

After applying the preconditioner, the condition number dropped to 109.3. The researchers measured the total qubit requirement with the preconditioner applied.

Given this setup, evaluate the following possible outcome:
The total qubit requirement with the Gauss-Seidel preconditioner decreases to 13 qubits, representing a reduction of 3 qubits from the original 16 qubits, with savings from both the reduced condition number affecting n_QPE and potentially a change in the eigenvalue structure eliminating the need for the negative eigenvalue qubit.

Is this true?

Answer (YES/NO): NO